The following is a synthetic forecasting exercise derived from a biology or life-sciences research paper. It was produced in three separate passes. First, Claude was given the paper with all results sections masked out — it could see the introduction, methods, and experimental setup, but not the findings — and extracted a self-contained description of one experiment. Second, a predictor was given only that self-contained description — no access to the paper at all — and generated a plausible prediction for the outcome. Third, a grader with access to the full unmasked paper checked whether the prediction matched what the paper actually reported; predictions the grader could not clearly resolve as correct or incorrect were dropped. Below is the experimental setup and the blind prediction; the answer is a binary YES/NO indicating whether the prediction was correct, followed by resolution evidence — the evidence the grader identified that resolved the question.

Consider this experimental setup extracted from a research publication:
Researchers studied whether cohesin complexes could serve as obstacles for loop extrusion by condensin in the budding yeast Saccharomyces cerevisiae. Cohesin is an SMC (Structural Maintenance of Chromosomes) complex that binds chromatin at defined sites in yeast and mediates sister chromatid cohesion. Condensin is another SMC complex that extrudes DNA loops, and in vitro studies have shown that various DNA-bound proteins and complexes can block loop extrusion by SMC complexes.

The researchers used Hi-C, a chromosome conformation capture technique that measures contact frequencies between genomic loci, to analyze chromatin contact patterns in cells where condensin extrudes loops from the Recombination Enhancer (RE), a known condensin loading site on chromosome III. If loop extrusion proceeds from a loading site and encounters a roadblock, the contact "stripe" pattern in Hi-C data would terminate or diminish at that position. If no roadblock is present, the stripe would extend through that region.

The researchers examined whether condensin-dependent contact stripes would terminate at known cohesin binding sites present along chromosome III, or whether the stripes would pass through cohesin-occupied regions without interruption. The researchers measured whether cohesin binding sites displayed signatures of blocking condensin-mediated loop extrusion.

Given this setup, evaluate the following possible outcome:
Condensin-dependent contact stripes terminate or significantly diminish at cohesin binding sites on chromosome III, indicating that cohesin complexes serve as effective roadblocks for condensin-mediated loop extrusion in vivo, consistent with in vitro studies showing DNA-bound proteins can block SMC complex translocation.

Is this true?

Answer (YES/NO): NO